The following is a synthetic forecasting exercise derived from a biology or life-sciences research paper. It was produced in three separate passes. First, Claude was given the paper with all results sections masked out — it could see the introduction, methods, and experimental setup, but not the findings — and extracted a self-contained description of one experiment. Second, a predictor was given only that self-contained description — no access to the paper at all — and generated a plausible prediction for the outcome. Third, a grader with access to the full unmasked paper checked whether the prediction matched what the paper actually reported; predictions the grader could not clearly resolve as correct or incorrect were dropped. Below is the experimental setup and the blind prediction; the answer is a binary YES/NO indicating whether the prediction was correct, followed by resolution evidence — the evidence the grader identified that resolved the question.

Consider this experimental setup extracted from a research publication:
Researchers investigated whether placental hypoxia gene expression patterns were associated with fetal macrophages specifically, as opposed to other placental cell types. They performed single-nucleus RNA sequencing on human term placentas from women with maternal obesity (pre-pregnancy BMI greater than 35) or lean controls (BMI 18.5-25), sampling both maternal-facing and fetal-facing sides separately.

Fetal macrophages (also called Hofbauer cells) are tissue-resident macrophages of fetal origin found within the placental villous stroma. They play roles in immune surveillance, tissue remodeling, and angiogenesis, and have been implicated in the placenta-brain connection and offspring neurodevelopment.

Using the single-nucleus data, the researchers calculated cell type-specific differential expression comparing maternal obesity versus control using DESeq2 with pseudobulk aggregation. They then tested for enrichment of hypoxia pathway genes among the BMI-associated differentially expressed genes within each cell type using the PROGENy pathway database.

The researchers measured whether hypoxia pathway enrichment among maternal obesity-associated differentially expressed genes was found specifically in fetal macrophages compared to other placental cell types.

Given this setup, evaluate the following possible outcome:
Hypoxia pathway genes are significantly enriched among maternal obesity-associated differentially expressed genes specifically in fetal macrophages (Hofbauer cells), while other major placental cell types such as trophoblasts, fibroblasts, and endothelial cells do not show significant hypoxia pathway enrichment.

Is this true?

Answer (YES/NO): NO